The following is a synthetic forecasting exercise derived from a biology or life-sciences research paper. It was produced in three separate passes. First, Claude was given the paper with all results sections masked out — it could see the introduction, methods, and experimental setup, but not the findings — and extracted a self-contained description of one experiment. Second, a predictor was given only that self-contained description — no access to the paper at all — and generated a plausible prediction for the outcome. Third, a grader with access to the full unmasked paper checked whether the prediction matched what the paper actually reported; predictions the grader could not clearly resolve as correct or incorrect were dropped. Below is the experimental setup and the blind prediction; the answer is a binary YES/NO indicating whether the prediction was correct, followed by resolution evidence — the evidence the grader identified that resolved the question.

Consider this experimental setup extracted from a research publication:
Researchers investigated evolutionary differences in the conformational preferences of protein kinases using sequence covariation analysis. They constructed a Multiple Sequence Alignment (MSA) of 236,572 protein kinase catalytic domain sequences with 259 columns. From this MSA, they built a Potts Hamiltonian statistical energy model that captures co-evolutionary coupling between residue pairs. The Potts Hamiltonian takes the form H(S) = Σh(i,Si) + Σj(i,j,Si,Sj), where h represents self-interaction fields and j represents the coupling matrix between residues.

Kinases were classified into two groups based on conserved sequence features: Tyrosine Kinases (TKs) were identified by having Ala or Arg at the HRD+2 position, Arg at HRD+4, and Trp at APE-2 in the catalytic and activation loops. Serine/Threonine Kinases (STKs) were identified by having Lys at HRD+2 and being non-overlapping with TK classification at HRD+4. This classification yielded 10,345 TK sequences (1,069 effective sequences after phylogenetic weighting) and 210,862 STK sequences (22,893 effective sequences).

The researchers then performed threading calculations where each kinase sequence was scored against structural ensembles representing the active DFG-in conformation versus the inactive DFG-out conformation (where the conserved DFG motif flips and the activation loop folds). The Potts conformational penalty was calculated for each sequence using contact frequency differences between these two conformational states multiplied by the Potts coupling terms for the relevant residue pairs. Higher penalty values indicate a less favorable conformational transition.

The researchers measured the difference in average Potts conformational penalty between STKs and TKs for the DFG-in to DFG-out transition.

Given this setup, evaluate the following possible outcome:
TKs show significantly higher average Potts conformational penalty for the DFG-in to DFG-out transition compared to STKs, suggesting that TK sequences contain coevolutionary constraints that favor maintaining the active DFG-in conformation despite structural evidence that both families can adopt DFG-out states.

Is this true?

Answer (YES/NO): NO